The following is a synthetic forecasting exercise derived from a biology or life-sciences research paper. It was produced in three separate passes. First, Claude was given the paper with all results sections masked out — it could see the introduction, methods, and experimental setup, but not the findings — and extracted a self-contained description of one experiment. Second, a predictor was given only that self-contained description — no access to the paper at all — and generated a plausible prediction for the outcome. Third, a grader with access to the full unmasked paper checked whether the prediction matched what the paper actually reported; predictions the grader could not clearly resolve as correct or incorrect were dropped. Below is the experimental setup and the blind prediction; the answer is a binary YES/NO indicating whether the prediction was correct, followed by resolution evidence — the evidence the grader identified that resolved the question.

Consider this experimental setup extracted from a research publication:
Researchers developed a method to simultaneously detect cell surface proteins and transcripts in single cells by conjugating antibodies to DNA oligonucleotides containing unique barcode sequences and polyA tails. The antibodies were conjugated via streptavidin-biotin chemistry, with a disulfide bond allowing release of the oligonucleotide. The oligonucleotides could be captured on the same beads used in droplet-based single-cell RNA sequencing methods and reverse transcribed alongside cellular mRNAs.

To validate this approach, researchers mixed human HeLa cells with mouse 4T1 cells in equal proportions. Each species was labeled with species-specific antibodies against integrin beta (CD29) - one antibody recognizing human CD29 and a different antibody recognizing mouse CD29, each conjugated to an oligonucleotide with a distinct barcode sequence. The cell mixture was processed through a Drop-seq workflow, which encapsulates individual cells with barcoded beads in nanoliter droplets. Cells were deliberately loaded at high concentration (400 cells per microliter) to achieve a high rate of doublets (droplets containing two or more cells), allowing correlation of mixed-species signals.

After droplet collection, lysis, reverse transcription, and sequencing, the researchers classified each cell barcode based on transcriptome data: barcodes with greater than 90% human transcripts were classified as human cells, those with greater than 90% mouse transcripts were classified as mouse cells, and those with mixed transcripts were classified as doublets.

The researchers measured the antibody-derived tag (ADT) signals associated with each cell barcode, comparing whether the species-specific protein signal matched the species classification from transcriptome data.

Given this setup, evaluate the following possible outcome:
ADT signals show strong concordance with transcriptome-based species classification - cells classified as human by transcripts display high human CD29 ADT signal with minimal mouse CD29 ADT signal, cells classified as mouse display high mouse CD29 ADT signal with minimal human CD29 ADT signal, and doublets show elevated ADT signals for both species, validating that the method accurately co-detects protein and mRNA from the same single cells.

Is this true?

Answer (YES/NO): YES